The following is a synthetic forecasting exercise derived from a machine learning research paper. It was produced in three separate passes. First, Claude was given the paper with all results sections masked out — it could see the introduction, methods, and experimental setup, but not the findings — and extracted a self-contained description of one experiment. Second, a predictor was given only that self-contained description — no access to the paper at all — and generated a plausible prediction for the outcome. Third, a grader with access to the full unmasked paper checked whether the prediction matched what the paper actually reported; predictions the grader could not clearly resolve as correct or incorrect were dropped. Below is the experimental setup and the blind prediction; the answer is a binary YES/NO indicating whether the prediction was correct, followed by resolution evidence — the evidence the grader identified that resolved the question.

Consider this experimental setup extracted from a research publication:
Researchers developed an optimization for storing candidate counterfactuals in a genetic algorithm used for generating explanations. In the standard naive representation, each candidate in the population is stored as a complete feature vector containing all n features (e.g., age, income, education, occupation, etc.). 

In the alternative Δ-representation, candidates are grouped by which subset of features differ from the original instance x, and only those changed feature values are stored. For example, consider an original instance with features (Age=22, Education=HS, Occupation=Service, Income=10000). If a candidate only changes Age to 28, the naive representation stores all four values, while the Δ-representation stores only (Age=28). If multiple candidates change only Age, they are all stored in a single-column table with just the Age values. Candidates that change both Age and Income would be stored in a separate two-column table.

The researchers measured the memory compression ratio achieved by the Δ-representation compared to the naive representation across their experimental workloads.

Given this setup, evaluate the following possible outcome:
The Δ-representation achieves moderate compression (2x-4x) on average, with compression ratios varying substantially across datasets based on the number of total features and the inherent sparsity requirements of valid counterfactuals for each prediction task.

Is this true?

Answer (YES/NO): NO